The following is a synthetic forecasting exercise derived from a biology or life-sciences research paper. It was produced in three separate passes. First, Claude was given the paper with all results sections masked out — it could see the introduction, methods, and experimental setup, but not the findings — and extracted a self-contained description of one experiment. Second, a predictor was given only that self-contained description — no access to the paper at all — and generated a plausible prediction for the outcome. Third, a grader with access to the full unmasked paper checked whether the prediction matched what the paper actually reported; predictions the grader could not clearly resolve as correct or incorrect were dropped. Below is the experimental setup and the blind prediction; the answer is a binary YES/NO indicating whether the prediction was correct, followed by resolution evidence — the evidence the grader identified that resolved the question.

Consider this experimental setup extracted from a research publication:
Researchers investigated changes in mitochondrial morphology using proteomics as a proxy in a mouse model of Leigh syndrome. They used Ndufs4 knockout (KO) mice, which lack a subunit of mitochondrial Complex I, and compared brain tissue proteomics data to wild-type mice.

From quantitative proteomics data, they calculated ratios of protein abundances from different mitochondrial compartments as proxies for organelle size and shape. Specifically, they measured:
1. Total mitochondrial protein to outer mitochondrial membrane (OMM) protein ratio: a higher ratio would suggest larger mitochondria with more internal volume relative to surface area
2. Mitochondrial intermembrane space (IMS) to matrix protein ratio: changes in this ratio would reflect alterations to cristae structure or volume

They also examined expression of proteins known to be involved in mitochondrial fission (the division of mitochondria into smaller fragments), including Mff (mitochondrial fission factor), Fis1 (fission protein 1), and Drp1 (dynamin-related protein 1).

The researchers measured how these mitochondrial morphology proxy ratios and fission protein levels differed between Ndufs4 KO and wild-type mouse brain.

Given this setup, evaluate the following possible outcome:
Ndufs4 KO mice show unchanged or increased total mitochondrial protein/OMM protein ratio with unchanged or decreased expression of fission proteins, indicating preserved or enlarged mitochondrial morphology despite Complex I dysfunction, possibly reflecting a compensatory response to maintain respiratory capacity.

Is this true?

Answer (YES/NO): NO